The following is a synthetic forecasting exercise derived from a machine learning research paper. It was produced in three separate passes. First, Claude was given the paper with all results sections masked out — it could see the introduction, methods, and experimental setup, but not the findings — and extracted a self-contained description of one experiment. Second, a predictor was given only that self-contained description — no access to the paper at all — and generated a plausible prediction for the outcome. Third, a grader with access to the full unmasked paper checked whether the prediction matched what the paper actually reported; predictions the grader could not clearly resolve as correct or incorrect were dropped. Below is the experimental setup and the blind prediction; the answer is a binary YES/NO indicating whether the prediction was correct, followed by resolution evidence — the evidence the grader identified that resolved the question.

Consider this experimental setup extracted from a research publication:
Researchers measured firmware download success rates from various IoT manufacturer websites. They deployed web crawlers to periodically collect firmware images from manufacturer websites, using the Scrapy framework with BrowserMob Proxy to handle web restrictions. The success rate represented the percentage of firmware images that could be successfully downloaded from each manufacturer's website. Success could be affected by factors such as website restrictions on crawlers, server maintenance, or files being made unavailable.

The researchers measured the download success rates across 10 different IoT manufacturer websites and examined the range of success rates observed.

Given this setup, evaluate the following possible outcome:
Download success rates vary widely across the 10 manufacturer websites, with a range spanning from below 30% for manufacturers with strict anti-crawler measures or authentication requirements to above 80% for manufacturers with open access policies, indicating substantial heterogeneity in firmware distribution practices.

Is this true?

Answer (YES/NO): NO